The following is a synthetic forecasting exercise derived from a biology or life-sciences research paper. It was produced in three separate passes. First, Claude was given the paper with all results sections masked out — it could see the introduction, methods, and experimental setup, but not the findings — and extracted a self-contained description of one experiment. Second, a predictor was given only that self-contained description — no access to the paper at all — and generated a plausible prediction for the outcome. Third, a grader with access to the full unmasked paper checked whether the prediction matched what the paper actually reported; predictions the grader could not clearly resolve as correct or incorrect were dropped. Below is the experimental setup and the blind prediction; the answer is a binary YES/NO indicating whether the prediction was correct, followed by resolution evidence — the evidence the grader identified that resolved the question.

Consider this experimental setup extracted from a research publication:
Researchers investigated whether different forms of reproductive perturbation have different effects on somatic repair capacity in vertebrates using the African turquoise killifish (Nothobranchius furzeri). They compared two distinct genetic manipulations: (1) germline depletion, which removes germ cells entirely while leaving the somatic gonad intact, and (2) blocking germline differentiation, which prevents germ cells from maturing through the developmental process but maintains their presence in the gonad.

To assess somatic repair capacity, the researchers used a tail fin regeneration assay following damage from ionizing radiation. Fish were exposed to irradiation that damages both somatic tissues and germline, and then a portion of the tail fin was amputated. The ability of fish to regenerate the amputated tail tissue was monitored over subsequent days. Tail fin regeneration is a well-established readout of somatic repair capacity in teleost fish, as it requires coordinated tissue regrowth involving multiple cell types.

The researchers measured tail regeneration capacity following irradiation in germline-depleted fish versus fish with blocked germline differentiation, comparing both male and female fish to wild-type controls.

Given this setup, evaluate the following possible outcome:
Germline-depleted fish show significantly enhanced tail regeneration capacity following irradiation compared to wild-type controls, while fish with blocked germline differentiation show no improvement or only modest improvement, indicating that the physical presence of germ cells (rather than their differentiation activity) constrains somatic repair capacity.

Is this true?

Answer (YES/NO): NO